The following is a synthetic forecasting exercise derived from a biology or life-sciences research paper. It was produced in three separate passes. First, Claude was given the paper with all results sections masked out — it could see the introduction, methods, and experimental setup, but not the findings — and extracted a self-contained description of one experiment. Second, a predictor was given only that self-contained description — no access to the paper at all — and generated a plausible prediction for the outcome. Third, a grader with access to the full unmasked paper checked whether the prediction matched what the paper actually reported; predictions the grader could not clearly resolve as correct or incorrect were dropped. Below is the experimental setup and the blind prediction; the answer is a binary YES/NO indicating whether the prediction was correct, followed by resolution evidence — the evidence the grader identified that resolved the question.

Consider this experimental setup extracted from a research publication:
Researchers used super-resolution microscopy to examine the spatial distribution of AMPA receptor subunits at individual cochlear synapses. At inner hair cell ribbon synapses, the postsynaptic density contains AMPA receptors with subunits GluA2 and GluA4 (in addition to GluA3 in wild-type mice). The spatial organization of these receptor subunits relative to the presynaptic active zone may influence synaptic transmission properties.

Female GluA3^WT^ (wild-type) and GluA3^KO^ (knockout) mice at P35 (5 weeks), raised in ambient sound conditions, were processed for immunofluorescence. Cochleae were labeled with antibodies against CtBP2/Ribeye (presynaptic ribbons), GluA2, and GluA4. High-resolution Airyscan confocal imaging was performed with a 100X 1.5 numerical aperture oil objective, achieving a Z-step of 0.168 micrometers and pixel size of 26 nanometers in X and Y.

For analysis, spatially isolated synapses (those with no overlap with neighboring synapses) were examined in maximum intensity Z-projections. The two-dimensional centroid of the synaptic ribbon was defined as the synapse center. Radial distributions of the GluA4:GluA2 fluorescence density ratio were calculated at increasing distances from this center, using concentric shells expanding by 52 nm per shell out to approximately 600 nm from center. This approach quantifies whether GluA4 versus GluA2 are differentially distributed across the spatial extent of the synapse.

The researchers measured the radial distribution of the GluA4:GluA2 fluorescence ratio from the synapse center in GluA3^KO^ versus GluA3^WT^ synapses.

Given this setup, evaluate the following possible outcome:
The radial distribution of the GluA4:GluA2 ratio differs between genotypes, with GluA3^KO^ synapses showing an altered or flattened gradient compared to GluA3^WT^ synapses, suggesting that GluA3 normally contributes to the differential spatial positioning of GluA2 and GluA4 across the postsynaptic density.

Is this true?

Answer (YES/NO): YES